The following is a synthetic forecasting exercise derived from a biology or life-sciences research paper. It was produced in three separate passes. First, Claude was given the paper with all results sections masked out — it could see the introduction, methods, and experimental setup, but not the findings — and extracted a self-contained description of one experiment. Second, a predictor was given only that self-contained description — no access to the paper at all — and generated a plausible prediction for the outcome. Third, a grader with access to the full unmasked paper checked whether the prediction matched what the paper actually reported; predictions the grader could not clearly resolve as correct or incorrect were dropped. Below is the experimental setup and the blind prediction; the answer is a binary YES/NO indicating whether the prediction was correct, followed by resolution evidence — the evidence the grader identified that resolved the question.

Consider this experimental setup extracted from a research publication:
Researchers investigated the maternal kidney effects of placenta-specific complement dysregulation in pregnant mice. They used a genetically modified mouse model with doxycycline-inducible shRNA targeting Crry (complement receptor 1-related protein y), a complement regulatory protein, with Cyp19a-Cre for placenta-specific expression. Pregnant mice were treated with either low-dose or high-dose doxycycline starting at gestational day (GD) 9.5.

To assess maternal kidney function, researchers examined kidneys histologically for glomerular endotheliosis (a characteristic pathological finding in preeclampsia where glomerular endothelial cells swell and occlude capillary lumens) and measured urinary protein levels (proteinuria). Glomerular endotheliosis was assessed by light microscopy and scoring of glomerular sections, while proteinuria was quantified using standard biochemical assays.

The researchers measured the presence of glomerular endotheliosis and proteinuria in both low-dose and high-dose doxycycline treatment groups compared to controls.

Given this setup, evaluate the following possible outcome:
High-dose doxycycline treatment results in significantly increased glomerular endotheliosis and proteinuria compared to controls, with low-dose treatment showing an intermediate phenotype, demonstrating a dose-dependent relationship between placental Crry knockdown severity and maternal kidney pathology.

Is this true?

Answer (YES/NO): NO